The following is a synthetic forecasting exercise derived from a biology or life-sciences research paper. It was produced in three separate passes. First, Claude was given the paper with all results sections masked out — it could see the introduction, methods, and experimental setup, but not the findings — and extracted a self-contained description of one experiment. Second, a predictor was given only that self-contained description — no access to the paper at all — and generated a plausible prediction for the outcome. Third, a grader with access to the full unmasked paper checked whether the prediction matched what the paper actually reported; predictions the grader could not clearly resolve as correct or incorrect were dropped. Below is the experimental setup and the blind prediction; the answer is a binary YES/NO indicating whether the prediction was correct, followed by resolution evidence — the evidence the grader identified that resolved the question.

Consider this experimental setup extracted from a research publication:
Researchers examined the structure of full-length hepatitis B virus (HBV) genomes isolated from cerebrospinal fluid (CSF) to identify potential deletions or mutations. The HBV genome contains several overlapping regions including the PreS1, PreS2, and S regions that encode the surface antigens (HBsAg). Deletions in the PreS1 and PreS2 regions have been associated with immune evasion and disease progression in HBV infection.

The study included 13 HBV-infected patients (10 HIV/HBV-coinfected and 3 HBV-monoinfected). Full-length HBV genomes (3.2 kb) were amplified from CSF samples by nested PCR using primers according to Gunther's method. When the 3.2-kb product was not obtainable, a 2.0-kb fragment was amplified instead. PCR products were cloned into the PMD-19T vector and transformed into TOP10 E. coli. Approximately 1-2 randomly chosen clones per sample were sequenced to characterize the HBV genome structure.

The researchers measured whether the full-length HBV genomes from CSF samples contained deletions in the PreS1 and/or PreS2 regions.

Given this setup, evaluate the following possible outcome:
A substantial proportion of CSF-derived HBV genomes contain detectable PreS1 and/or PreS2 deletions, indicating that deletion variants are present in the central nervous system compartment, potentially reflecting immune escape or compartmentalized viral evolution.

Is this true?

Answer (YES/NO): YES